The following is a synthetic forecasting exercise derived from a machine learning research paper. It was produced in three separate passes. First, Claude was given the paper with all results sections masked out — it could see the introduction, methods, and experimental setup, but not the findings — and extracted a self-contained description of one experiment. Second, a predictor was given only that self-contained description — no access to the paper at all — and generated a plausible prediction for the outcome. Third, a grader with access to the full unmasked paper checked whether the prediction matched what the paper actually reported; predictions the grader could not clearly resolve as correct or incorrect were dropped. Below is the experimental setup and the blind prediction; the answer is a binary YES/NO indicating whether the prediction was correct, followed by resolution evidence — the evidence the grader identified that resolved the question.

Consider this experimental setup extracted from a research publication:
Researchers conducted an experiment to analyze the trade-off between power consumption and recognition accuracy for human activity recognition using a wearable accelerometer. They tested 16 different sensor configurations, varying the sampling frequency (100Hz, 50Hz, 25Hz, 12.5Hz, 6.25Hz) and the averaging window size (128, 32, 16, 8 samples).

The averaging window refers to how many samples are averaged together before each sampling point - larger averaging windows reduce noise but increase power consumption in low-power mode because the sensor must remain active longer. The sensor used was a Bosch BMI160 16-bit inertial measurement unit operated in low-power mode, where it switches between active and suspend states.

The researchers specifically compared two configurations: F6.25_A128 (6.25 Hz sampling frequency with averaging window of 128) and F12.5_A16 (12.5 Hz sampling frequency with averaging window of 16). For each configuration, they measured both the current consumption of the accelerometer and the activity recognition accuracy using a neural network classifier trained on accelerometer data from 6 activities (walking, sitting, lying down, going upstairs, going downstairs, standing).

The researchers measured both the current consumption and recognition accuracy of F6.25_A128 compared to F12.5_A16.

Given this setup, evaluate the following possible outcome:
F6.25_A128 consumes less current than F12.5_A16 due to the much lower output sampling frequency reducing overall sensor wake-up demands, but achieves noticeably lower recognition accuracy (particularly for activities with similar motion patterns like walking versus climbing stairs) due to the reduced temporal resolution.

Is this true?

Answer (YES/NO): NO